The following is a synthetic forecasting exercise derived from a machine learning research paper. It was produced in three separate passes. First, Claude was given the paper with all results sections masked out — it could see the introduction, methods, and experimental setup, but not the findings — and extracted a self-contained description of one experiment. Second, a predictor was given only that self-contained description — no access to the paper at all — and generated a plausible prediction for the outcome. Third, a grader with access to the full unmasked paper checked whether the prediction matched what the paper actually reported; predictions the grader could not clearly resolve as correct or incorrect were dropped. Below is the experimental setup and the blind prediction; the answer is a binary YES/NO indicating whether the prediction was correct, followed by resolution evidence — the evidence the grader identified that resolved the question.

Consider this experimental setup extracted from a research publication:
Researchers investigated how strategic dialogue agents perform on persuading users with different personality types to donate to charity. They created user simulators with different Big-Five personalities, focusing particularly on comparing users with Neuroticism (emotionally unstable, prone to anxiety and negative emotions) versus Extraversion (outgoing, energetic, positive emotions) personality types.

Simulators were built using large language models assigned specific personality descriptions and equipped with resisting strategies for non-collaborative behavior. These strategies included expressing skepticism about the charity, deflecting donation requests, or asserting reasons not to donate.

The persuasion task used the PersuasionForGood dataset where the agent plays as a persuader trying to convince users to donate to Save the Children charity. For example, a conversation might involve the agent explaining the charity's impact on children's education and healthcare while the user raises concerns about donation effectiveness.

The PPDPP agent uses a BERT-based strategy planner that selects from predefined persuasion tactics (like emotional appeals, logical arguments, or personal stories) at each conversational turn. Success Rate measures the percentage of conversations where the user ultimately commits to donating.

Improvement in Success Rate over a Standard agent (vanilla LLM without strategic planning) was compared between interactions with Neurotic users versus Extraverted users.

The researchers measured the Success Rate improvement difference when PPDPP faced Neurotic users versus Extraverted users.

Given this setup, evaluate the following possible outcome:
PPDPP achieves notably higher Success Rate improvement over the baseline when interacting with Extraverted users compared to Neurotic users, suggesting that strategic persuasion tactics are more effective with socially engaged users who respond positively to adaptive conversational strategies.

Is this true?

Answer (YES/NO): YES